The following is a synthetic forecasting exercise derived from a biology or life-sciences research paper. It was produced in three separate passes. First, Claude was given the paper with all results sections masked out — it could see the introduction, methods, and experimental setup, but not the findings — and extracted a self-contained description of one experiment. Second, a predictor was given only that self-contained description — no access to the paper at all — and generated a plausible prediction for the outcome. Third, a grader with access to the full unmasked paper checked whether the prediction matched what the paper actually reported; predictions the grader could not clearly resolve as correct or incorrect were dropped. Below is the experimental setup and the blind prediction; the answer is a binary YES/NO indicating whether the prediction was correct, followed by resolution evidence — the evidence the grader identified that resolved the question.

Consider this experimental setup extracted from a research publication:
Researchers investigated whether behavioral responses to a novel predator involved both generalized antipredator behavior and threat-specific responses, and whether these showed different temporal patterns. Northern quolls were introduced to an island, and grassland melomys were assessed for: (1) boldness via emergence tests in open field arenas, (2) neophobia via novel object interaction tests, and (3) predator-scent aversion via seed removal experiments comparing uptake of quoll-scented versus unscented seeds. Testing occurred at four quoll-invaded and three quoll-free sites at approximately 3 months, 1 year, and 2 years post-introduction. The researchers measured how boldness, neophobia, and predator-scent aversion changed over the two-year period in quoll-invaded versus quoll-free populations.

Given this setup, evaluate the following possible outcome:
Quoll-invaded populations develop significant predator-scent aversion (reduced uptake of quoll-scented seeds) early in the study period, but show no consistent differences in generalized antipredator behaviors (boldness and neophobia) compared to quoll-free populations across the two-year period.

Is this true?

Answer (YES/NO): NO